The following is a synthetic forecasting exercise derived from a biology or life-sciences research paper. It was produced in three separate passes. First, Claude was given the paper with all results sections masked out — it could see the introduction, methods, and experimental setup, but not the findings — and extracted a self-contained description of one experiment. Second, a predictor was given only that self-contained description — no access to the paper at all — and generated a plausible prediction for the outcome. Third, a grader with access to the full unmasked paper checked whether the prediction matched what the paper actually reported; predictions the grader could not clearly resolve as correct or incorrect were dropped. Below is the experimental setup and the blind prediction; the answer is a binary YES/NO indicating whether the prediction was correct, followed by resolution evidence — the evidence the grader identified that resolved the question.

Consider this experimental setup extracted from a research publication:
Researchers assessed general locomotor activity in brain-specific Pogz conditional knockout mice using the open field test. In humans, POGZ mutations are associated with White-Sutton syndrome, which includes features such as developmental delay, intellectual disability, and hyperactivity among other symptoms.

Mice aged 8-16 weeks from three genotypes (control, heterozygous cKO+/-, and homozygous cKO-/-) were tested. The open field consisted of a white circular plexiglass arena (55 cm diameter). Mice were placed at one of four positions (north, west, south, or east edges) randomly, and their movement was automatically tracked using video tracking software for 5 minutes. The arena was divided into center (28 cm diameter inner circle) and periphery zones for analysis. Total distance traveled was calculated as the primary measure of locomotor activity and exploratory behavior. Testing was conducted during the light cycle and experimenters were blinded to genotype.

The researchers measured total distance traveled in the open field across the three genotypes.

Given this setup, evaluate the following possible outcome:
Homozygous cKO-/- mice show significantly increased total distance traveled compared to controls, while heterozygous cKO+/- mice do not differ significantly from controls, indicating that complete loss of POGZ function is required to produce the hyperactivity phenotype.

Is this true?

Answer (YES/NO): NO